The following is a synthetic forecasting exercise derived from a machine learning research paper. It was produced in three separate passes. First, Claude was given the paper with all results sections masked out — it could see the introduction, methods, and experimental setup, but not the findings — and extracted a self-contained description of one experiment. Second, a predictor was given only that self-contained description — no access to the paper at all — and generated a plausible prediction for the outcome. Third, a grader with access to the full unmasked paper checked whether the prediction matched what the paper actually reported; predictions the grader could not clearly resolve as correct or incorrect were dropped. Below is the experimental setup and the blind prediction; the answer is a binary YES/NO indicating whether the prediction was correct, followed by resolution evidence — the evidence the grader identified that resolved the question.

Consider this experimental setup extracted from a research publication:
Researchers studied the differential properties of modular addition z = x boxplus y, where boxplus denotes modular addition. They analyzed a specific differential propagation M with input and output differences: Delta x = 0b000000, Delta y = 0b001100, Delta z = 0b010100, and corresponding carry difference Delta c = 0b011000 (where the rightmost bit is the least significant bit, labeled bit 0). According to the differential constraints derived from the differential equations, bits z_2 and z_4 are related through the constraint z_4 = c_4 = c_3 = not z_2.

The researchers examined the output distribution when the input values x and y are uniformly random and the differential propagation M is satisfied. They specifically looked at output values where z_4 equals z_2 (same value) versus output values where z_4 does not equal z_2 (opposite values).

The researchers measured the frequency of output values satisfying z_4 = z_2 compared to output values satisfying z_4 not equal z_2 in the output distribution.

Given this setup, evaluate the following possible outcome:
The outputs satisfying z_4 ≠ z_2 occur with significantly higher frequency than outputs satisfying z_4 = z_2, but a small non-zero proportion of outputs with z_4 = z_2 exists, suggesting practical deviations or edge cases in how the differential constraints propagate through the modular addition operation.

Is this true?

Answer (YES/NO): NO